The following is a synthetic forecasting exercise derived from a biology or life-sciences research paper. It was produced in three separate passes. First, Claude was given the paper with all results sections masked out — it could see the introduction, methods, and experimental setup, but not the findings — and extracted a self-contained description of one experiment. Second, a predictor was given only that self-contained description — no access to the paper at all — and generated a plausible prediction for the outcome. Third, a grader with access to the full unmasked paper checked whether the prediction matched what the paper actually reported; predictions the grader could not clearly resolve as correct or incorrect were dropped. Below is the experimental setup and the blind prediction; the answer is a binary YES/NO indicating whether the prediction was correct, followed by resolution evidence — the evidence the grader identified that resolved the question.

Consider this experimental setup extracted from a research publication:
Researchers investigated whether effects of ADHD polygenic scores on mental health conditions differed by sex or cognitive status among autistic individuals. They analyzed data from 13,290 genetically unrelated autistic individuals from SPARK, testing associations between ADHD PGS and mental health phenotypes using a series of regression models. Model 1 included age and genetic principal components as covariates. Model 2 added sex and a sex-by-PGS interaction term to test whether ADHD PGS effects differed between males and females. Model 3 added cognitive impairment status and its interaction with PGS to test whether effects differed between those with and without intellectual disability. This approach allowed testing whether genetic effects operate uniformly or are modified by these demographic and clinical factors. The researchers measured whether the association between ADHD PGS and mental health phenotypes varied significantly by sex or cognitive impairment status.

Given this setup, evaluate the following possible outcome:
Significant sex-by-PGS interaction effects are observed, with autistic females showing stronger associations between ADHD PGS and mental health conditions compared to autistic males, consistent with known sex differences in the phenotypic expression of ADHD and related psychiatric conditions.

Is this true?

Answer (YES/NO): NO